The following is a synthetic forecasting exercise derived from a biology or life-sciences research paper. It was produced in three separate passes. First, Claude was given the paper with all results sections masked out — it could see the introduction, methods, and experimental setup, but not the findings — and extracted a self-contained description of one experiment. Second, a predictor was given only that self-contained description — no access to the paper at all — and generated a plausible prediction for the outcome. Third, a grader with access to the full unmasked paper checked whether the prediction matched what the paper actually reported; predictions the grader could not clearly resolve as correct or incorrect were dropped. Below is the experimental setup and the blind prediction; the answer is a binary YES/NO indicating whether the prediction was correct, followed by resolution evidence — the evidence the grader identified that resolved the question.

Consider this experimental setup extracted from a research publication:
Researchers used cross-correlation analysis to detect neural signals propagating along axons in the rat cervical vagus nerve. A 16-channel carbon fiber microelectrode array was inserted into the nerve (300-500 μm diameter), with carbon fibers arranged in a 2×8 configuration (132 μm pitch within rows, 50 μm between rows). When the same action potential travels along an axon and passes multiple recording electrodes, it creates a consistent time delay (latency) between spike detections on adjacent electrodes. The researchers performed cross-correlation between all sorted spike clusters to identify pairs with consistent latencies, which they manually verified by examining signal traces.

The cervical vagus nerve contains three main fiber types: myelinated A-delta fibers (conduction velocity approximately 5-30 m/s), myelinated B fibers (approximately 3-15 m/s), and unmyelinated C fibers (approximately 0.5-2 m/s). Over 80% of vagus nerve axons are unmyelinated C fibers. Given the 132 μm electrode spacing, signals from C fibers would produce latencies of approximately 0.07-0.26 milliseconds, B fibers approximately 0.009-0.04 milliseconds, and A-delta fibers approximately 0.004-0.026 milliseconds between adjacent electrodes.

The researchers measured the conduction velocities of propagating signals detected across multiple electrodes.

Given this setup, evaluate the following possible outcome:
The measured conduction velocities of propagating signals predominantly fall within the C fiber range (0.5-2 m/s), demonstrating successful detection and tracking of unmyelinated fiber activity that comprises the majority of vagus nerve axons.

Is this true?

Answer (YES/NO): NO